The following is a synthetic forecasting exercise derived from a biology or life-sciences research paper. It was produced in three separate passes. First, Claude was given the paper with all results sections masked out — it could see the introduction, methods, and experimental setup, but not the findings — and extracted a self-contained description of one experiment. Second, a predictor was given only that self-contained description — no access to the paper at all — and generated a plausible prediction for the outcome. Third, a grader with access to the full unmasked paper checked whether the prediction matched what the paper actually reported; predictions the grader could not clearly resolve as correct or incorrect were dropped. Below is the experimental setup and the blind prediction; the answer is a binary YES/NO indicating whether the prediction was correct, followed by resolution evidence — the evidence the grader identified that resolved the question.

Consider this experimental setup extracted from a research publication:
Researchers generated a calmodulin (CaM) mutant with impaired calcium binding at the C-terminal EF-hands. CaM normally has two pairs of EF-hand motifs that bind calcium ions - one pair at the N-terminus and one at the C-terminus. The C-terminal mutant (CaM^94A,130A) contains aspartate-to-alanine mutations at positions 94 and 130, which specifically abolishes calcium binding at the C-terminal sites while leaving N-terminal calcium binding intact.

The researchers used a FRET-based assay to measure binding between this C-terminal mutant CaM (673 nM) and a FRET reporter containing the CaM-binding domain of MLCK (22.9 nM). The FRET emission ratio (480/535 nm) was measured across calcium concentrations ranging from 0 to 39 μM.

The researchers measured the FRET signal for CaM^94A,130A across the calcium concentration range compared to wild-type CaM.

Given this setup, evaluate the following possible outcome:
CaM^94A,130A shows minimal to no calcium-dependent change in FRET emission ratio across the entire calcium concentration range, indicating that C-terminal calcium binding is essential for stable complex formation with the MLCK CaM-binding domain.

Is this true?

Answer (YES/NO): YES